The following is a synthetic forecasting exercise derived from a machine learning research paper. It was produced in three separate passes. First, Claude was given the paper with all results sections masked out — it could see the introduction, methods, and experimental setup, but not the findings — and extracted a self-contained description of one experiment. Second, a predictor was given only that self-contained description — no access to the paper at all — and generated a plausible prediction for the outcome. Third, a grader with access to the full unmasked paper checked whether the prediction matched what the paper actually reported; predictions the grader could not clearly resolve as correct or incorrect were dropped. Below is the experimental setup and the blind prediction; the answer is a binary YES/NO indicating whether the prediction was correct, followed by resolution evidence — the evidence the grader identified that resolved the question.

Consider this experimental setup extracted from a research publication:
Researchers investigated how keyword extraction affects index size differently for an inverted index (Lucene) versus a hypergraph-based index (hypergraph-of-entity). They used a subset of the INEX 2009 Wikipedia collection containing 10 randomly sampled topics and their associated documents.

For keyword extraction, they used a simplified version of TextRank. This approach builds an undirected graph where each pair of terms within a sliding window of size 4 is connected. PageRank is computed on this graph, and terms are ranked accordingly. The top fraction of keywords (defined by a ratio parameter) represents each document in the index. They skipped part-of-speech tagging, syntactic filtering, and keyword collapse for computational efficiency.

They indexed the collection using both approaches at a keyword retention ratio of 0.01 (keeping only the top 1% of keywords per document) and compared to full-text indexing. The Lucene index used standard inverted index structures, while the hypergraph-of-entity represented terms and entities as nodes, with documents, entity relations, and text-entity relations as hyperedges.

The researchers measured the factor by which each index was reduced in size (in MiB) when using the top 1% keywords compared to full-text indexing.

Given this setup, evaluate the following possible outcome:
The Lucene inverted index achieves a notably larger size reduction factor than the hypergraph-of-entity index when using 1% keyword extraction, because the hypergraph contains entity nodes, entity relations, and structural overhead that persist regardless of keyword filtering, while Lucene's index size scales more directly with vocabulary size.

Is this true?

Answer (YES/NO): YES